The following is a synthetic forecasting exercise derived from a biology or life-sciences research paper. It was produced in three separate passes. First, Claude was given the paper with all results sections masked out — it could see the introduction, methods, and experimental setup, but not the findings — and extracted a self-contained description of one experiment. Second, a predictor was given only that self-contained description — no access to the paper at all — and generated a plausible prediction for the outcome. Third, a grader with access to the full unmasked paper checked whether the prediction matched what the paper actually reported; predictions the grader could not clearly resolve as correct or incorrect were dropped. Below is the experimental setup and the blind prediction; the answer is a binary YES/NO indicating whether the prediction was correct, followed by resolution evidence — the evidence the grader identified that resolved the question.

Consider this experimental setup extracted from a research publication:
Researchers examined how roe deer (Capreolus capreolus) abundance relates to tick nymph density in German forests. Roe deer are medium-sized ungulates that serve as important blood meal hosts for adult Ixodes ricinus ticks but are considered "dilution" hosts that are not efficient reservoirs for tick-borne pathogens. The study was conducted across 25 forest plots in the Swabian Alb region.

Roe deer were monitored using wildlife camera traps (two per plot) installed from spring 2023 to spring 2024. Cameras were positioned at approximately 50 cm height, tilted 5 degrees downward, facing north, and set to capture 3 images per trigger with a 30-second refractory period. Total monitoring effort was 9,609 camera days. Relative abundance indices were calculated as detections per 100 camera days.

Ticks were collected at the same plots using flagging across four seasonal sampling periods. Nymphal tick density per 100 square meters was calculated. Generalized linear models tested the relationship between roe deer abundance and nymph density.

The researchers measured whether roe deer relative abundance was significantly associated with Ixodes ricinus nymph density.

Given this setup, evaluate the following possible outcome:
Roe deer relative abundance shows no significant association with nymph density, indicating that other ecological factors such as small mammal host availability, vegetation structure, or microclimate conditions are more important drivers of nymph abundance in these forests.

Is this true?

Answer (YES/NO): YES